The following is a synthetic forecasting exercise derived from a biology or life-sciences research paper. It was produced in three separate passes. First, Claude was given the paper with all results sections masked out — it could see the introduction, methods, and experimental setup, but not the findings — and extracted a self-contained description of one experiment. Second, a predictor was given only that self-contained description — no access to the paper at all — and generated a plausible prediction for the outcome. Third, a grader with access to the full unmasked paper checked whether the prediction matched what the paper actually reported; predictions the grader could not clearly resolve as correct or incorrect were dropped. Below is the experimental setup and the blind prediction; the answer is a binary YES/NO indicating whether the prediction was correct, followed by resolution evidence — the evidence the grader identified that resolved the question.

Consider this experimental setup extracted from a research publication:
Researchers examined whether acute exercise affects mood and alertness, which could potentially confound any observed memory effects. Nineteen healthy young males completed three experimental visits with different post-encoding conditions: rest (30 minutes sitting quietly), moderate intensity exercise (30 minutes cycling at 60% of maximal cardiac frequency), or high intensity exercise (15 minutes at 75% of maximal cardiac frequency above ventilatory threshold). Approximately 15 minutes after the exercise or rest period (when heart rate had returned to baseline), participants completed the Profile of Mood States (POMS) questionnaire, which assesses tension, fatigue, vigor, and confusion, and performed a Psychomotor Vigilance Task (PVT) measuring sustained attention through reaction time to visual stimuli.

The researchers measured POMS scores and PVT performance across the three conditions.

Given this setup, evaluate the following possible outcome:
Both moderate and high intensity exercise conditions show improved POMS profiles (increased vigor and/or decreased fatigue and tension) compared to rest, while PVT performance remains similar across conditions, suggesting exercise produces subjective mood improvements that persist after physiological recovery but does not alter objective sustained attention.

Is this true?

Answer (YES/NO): NO